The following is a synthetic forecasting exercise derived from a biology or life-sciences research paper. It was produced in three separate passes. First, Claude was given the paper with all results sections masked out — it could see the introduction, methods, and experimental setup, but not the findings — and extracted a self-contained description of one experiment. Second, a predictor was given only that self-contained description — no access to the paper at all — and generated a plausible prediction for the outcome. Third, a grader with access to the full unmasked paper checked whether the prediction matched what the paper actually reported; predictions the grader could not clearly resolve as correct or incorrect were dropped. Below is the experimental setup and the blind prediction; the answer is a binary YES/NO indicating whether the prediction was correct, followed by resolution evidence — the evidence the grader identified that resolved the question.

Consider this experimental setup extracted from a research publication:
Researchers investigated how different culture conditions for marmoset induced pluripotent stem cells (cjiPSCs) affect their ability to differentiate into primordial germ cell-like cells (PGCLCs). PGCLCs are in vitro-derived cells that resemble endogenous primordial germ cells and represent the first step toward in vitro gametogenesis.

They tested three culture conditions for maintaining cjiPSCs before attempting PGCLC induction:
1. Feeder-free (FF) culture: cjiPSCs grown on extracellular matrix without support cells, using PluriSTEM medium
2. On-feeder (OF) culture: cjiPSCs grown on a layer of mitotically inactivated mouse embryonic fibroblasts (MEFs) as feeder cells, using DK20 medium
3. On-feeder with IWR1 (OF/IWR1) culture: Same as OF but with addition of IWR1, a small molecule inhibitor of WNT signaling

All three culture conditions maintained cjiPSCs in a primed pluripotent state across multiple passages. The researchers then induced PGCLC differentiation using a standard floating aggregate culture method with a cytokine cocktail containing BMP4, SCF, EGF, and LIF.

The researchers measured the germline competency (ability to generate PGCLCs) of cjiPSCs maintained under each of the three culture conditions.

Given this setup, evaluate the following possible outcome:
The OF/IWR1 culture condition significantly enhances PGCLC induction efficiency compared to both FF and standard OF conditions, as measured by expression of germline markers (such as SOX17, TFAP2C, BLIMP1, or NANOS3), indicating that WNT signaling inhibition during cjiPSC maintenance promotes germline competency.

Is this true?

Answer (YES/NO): YES